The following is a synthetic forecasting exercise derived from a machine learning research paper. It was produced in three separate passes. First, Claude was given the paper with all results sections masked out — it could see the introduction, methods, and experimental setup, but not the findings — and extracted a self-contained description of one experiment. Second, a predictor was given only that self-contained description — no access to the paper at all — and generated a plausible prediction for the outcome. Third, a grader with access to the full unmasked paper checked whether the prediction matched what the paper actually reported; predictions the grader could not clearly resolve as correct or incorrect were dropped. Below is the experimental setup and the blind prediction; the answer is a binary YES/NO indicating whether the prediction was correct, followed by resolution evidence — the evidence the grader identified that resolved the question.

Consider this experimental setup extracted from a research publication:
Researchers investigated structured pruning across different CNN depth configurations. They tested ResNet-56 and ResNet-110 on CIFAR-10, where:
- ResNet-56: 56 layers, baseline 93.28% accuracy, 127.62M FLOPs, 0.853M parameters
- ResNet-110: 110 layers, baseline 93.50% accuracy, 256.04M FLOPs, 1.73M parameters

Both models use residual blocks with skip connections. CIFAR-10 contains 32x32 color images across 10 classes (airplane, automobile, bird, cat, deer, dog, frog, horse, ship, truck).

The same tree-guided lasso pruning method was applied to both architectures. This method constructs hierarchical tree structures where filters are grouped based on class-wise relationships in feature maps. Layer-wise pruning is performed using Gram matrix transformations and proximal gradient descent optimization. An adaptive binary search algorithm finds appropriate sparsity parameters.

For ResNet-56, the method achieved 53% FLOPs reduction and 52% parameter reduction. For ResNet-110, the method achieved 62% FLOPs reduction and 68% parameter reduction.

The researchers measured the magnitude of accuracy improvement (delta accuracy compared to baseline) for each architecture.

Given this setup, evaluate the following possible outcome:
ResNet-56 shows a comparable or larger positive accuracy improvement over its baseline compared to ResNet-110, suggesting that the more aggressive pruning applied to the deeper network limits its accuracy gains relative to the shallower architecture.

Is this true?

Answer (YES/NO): YES